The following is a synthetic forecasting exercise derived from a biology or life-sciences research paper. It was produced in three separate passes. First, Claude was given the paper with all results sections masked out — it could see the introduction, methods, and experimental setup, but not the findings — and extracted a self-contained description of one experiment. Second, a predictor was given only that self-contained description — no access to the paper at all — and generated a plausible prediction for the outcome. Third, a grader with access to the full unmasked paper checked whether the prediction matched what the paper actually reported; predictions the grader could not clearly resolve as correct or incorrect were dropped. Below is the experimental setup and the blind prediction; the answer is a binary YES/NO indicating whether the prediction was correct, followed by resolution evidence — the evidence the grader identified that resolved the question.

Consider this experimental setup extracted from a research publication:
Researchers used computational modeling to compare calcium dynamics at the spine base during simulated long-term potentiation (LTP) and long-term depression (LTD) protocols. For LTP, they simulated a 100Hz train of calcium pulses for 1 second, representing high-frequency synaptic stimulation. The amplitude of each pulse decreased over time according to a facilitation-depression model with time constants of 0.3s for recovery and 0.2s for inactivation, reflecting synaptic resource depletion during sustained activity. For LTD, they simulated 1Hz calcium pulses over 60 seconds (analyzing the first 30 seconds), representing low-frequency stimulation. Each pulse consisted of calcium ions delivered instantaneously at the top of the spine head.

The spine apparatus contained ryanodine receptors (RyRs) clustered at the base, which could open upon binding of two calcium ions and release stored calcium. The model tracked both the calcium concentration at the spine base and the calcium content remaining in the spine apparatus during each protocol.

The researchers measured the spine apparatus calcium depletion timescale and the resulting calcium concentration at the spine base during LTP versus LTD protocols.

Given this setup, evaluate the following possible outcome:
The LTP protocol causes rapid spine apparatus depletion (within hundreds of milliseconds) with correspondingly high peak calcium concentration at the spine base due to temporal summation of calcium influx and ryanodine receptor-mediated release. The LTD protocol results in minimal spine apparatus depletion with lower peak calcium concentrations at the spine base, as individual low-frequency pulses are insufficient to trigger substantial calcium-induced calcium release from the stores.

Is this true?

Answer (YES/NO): YES